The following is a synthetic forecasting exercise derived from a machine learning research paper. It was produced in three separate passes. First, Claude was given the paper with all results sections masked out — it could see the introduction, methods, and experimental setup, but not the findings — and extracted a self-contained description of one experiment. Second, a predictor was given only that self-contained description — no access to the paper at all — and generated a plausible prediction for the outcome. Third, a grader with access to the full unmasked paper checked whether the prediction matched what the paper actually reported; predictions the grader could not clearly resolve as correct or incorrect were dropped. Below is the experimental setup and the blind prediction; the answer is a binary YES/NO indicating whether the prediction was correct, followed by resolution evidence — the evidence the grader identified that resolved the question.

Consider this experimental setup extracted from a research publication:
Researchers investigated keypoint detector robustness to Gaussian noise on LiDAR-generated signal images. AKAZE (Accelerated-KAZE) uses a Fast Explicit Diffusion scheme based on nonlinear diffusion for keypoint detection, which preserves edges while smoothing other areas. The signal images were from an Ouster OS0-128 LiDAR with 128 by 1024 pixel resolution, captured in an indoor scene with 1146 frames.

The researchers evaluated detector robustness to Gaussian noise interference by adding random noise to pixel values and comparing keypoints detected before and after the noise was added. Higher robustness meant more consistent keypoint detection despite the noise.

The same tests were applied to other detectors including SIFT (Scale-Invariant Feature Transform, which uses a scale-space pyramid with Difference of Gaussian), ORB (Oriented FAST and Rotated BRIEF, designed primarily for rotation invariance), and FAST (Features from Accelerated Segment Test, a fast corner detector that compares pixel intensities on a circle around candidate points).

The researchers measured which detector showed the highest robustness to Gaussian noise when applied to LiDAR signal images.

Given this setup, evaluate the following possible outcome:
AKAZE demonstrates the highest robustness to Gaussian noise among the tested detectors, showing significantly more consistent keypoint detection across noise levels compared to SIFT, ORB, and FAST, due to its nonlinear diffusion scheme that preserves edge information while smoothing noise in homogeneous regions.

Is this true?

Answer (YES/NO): YES